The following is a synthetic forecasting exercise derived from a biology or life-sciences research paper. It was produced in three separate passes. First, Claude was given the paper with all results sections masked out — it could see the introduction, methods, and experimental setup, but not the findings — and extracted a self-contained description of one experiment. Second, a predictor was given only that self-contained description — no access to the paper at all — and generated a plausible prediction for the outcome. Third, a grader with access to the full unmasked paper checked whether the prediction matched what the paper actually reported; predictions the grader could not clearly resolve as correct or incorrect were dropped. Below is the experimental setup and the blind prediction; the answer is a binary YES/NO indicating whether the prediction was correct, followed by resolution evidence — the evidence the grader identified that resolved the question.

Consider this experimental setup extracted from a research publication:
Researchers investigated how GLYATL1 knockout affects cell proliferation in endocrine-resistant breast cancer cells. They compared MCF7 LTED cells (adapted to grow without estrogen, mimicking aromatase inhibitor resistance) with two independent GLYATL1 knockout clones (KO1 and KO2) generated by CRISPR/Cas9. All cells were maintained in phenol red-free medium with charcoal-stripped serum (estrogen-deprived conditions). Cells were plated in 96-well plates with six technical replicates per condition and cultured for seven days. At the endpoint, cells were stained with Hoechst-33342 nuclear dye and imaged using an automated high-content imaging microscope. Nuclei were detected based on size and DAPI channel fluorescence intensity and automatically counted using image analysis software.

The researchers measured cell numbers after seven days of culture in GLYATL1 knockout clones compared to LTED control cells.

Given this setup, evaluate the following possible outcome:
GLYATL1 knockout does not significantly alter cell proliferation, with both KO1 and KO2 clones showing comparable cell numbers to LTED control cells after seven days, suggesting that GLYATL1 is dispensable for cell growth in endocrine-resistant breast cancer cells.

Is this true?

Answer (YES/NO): NO